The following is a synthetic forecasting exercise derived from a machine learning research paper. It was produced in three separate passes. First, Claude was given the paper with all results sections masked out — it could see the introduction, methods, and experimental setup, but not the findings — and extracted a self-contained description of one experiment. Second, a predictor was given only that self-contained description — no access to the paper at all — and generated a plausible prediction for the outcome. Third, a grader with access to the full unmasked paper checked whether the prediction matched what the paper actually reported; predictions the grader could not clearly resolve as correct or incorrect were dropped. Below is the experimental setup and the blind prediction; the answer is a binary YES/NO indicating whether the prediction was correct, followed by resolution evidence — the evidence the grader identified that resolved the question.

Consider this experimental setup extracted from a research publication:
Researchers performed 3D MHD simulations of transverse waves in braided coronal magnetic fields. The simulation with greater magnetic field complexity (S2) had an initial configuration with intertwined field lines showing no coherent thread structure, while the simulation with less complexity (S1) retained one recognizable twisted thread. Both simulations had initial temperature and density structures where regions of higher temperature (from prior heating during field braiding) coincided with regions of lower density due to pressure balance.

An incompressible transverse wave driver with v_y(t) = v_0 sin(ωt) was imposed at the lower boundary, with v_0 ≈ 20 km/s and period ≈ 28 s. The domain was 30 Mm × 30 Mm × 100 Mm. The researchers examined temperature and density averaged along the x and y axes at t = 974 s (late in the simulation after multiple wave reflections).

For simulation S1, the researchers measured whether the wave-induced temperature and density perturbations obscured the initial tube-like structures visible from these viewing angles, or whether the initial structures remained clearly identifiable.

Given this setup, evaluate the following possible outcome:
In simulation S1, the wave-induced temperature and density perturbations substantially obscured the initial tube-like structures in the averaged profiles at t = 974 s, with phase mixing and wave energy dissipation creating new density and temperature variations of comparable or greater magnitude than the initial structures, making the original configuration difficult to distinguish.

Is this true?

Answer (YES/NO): NO